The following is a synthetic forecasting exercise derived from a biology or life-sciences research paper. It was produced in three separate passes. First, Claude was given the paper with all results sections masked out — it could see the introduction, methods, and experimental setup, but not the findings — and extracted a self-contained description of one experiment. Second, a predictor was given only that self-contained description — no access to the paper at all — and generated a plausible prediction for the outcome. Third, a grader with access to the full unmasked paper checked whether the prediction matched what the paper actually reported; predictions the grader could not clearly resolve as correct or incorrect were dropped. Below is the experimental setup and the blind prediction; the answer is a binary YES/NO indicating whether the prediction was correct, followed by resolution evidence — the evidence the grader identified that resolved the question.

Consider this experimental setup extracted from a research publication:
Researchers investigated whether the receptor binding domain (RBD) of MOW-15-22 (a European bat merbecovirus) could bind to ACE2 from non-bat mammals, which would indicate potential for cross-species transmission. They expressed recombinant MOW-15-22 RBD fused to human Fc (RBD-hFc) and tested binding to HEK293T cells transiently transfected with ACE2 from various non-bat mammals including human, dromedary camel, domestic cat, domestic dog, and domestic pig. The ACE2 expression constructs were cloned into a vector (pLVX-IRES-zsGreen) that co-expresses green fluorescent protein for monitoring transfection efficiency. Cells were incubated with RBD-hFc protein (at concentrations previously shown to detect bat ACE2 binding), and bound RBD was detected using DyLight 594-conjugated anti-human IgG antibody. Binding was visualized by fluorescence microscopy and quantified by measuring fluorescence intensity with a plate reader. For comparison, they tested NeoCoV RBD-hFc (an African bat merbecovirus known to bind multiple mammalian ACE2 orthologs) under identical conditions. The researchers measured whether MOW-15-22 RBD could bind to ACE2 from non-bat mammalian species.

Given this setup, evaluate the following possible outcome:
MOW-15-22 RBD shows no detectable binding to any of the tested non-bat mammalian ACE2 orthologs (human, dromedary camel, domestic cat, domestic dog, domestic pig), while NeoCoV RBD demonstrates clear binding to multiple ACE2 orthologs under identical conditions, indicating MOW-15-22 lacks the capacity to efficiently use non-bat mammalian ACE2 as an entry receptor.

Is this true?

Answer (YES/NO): YES